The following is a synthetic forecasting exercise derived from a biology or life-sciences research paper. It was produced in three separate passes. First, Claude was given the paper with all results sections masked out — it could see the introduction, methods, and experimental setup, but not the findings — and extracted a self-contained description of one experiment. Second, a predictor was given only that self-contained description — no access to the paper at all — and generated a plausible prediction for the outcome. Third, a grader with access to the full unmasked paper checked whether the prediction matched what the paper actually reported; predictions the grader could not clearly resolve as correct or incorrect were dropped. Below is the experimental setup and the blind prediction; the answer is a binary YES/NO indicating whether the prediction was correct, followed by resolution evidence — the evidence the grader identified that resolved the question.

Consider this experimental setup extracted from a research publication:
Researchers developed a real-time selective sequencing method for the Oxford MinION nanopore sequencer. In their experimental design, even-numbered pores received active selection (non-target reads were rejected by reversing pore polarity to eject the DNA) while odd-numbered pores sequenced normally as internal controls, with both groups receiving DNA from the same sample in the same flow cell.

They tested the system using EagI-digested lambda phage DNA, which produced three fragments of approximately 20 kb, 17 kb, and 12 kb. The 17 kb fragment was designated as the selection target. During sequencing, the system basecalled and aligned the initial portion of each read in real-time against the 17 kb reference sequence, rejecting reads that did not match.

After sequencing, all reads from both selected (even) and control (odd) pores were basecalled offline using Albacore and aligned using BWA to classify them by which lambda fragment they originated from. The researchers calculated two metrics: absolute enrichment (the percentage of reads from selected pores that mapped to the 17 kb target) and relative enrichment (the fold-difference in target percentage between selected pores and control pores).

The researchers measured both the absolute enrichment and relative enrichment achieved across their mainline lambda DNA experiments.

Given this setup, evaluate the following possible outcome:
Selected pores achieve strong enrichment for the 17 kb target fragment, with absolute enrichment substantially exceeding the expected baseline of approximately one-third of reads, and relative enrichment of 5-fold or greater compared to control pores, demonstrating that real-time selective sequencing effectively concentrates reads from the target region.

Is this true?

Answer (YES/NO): NO